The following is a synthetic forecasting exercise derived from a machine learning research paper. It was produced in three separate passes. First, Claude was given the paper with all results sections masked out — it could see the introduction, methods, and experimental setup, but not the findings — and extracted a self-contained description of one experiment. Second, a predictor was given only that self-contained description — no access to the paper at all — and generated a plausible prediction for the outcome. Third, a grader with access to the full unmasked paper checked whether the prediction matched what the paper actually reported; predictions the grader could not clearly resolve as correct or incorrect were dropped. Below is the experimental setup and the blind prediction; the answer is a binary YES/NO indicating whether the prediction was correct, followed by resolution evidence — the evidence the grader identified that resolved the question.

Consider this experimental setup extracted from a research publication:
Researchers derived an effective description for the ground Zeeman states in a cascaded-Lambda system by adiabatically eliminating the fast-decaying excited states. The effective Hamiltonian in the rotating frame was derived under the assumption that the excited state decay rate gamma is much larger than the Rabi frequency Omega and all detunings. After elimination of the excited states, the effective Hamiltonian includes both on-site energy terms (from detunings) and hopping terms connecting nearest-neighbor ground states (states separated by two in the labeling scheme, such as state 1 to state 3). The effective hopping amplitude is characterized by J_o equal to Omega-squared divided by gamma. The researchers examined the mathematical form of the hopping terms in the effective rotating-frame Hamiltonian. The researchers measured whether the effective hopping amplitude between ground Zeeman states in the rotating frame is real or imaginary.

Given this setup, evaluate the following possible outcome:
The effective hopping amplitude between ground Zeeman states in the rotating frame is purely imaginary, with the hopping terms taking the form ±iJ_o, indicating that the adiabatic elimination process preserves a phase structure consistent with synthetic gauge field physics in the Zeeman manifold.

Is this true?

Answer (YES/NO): YES